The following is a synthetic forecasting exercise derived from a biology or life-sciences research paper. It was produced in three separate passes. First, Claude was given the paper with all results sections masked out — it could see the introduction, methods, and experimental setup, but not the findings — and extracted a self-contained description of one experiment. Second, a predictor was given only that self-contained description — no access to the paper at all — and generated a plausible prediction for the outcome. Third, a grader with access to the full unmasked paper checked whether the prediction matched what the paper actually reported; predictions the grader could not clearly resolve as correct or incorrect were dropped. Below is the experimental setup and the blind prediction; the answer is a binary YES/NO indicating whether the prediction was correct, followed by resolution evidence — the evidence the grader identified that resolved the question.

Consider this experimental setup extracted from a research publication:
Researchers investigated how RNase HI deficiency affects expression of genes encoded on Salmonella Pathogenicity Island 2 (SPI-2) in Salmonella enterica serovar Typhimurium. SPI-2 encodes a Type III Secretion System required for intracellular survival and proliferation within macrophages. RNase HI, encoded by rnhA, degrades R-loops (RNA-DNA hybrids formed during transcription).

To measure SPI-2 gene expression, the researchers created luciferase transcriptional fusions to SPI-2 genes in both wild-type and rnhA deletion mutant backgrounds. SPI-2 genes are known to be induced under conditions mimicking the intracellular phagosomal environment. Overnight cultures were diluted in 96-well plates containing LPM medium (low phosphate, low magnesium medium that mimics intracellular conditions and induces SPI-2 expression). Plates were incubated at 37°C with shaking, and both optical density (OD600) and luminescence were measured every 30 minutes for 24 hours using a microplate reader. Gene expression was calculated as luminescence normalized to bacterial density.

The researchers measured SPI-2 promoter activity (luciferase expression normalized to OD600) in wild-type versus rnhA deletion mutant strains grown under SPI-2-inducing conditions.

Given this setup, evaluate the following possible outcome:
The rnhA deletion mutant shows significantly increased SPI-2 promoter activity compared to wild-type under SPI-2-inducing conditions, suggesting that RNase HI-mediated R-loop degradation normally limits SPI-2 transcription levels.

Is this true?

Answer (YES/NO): YES